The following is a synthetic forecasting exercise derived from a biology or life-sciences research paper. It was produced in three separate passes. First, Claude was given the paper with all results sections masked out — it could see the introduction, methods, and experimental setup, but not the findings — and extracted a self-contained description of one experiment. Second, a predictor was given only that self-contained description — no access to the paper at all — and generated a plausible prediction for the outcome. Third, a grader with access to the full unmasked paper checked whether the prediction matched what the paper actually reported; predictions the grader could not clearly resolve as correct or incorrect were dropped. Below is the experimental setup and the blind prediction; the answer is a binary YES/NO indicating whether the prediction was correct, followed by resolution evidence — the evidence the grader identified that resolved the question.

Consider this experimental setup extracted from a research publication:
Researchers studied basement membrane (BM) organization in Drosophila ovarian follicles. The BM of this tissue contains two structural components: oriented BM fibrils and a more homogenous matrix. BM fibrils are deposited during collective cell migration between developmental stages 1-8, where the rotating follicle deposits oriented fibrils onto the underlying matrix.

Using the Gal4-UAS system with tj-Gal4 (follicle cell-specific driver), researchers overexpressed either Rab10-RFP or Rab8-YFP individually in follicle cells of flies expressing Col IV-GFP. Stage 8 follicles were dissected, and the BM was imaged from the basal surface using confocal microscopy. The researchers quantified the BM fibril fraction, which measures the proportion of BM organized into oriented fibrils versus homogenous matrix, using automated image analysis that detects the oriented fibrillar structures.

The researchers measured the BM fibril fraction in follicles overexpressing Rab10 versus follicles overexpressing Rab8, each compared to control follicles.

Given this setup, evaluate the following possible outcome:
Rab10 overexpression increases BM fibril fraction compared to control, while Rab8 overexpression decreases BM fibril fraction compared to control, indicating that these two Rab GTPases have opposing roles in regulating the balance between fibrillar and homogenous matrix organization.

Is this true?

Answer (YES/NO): YES